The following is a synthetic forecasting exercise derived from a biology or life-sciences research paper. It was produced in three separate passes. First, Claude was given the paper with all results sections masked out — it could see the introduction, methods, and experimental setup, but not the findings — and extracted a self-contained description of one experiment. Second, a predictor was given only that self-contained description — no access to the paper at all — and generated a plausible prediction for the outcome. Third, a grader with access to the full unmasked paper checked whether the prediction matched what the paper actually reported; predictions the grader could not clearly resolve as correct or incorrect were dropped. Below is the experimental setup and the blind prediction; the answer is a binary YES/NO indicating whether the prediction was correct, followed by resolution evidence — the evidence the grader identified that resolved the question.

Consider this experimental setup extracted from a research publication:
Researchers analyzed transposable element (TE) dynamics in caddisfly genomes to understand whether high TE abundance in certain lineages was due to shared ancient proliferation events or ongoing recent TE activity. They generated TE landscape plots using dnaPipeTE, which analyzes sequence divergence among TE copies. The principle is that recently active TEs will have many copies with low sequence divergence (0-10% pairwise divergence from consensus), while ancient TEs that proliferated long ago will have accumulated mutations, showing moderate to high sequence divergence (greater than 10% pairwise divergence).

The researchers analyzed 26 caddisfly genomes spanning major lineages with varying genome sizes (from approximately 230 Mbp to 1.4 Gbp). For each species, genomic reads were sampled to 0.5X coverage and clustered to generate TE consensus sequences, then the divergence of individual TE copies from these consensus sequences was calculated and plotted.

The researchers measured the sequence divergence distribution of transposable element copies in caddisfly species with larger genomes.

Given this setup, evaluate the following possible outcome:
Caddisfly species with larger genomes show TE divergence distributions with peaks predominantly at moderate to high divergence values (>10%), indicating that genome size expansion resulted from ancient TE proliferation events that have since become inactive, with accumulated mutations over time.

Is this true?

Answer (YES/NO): NO